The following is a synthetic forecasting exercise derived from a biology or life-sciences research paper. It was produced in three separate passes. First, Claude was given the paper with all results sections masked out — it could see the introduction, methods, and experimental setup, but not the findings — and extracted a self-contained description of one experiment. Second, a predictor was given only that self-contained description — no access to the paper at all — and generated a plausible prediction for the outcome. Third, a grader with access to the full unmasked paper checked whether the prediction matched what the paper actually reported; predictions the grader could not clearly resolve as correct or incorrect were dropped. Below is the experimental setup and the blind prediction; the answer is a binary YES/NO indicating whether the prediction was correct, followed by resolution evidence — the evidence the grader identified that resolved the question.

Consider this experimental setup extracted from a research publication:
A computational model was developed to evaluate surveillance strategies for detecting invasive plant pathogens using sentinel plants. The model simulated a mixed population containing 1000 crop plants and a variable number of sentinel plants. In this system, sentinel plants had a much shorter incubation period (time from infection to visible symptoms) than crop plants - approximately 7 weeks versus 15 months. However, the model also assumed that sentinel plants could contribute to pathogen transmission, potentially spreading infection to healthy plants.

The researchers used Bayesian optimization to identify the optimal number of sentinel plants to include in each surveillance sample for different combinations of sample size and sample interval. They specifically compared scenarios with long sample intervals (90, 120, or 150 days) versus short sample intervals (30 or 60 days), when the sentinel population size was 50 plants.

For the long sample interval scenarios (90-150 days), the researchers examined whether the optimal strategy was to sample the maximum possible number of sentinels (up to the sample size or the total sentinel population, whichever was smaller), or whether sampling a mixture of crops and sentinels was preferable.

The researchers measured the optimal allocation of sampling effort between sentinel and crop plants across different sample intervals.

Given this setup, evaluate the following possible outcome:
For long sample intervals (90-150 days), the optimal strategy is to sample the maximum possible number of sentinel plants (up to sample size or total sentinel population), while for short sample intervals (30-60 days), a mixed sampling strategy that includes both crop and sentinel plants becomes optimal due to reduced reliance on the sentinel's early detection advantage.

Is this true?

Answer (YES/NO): YES